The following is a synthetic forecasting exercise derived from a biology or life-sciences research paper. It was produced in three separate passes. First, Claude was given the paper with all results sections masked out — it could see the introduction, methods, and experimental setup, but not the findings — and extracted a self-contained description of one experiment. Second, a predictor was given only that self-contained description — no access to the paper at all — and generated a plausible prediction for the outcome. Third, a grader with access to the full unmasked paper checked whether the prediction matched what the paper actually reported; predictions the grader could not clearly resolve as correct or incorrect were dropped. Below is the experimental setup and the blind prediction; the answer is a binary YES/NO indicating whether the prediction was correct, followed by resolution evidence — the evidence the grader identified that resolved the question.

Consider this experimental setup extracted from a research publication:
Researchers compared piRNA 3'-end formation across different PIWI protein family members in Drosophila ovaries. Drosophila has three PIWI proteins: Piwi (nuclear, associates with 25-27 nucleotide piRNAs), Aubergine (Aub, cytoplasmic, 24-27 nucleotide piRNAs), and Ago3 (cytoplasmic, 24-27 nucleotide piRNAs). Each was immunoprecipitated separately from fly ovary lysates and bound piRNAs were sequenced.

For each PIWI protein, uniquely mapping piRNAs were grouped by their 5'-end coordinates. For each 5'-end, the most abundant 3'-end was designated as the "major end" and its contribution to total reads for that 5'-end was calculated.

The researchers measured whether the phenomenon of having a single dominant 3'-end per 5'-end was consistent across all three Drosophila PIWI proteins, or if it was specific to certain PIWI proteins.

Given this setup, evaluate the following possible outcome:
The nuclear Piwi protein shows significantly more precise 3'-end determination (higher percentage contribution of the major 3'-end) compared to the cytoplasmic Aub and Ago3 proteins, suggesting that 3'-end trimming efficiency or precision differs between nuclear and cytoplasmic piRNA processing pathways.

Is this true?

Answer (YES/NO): NO